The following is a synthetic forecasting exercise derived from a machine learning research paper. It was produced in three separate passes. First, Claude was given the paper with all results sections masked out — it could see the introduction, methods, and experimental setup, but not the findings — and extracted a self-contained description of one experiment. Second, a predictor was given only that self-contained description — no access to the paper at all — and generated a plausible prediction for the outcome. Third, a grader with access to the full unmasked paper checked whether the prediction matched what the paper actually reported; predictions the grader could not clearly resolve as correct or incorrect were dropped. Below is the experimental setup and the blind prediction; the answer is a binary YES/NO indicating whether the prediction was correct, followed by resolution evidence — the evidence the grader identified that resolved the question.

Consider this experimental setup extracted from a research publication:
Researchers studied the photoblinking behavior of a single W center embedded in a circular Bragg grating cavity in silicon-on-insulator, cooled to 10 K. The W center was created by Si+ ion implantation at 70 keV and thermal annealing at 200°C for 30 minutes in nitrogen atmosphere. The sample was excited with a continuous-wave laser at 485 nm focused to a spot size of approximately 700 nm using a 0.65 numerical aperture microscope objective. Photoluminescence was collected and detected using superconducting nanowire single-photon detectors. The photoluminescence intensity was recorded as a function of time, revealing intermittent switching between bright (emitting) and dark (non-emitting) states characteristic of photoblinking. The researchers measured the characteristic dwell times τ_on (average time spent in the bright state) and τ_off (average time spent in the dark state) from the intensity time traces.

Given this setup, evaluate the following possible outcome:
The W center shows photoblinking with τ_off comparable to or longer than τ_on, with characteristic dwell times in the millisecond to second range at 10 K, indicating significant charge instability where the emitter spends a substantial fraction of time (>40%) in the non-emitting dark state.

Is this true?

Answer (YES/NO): NO